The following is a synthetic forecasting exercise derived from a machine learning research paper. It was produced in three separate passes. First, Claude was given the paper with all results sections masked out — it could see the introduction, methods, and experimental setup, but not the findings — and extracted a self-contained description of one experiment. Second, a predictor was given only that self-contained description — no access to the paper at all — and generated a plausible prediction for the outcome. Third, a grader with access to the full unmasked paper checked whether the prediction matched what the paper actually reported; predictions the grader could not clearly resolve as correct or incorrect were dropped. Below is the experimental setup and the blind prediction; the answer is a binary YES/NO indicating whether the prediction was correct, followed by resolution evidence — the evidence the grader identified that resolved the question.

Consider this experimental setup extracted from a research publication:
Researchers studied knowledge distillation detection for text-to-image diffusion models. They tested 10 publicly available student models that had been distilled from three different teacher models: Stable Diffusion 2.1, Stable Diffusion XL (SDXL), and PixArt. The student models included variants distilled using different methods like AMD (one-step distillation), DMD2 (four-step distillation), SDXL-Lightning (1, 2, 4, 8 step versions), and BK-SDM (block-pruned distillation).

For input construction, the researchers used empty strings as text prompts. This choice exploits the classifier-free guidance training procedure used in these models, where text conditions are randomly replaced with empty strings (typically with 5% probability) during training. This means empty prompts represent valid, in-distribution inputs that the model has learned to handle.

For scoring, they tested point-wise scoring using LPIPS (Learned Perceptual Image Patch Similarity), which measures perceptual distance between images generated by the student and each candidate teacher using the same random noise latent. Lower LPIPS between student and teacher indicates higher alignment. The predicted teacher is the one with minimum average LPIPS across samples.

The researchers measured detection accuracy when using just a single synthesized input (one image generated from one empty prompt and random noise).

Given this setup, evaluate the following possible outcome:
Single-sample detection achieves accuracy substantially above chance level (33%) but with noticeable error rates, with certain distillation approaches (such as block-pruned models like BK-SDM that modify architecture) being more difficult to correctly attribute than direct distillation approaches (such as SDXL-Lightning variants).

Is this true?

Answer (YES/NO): NO